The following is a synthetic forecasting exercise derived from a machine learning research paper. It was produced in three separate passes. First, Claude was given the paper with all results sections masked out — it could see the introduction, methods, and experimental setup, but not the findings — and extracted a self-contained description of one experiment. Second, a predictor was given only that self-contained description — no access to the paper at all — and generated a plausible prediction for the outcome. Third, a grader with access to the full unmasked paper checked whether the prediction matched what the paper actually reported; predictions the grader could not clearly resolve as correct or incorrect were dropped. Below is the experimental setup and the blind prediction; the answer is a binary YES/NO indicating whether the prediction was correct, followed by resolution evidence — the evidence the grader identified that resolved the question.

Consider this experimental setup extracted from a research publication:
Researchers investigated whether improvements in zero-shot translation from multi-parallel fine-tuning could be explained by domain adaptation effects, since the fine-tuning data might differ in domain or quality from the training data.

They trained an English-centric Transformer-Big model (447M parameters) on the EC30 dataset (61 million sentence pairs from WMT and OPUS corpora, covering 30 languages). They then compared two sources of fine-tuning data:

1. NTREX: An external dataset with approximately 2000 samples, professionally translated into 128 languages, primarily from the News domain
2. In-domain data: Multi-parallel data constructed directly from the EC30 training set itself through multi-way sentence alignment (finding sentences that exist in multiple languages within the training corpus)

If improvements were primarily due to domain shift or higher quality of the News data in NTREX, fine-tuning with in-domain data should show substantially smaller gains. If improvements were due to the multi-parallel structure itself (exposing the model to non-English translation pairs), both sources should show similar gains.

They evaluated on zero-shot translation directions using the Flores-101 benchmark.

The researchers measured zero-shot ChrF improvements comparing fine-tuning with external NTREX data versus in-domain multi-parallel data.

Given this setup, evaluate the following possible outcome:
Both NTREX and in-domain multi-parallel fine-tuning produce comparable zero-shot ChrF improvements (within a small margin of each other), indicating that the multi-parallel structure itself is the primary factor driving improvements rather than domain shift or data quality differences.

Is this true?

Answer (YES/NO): YES